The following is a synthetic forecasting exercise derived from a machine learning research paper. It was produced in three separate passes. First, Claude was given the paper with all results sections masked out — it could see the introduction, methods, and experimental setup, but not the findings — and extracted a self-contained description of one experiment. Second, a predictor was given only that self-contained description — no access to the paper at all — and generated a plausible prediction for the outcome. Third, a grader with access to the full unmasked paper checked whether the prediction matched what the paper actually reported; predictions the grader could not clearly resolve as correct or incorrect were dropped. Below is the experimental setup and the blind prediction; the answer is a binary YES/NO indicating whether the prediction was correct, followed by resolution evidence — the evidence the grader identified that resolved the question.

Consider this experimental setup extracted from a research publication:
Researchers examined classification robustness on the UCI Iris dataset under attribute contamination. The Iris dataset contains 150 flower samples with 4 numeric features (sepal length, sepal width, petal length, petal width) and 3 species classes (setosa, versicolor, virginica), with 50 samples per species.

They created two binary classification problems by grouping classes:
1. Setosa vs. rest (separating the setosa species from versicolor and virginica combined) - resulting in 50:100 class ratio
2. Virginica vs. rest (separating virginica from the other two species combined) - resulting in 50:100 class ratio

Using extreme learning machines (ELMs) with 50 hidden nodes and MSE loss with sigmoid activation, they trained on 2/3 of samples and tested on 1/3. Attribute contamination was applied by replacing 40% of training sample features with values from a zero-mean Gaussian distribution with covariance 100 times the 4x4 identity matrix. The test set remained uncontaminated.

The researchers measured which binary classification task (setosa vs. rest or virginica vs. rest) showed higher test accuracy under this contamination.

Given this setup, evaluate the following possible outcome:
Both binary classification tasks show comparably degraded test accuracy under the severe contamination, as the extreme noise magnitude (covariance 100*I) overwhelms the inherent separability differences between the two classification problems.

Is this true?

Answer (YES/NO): NO